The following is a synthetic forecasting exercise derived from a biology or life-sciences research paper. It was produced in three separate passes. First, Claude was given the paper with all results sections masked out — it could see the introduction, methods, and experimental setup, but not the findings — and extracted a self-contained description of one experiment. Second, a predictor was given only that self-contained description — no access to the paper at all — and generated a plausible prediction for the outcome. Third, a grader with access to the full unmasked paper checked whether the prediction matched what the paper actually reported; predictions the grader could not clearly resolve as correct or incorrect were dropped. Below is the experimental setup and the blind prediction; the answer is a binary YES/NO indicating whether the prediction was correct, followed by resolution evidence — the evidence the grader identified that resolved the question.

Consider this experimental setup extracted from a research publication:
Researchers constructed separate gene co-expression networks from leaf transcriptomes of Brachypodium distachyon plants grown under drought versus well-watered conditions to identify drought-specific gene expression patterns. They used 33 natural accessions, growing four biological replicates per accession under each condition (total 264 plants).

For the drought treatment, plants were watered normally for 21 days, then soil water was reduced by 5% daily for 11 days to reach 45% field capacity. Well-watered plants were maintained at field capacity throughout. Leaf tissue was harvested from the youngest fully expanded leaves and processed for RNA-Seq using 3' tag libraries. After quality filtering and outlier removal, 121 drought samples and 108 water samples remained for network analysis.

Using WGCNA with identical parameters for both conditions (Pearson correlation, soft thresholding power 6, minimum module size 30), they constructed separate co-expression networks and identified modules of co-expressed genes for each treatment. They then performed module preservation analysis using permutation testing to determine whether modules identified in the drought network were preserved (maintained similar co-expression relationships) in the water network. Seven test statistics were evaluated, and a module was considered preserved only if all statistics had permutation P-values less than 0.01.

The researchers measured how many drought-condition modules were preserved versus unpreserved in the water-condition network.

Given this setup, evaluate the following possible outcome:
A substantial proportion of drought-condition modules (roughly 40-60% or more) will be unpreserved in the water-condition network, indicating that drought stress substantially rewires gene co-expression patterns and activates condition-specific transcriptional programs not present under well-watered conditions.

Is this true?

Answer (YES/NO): NO